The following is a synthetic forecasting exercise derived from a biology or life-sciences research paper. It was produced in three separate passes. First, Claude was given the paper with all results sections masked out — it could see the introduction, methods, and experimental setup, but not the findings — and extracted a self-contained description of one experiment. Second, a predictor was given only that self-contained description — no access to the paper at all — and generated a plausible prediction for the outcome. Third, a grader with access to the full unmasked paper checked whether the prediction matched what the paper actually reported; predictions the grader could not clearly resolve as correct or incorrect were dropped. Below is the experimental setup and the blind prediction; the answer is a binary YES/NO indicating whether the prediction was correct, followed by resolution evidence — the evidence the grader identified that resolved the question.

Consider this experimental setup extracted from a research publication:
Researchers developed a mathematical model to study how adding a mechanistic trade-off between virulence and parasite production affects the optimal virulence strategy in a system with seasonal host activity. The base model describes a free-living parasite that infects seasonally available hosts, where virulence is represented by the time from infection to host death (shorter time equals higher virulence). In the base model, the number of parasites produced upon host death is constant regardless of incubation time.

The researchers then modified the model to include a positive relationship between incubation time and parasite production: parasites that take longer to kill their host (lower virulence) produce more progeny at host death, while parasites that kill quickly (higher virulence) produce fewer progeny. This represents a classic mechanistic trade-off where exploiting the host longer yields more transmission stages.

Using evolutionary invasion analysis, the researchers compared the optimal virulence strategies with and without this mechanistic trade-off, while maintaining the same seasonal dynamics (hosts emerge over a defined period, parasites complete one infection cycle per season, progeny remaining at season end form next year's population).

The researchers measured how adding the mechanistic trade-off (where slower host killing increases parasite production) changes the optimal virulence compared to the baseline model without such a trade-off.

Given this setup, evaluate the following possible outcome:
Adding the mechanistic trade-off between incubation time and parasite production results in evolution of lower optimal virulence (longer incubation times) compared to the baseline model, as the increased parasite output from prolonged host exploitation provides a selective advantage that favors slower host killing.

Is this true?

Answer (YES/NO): YES